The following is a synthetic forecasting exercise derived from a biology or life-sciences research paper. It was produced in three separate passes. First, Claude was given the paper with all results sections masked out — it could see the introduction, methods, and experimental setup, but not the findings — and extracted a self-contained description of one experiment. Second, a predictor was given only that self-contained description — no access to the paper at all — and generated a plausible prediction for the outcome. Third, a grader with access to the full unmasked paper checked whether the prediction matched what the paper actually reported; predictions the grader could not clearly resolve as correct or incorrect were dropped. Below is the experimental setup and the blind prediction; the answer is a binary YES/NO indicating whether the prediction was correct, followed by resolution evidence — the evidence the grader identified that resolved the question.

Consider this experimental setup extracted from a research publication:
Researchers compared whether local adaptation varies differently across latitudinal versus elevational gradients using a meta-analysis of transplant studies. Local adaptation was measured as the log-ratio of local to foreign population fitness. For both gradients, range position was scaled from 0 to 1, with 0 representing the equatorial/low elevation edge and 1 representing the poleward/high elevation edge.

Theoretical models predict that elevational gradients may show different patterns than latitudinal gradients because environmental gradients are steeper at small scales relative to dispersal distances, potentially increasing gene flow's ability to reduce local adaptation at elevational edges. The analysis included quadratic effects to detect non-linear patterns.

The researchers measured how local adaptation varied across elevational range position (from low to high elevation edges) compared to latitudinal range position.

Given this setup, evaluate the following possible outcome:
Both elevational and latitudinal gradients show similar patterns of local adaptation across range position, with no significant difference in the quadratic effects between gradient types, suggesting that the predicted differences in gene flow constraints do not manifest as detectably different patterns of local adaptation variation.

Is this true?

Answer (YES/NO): YES